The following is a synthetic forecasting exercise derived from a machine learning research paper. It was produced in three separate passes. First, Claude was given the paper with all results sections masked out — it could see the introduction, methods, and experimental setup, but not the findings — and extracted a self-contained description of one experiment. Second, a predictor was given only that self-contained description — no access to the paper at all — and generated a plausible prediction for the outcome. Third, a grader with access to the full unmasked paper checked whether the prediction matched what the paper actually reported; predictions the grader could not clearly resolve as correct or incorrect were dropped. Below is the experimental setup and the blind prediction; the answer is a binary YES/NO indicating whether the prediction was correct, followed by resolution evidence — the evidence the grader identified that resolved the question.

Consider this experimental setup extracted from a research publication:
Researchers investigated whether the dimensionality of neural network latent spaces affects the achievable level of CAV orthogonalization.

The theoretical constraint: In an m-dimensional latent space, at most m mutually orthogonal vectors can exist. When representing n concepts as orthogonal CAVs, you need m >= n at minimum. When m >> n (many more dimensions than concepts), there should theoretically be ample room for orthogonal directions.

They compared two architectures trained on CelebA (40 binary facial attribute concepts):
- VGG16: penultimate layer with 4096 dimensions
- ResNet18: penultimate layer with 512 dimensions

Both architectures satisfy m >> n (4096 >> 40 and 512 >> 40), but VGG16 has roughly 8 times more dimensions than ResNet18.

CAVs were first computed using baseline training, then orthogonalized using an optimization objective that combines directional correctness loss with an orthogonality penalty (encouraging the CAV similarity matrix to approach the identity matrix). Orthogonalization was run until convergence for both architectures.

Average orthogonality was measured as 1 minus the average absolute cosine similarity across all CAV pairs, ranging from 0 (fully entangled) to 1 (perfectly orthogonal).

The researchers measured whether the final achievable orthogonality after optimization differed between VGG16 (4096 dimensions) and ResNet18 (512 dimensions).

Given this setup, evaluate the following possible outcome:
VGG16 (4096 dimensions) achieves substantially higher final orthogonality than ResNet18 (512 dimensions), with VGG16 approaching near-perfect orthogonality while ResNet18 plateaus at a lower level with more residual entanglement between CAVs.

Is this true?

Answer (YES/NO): NO